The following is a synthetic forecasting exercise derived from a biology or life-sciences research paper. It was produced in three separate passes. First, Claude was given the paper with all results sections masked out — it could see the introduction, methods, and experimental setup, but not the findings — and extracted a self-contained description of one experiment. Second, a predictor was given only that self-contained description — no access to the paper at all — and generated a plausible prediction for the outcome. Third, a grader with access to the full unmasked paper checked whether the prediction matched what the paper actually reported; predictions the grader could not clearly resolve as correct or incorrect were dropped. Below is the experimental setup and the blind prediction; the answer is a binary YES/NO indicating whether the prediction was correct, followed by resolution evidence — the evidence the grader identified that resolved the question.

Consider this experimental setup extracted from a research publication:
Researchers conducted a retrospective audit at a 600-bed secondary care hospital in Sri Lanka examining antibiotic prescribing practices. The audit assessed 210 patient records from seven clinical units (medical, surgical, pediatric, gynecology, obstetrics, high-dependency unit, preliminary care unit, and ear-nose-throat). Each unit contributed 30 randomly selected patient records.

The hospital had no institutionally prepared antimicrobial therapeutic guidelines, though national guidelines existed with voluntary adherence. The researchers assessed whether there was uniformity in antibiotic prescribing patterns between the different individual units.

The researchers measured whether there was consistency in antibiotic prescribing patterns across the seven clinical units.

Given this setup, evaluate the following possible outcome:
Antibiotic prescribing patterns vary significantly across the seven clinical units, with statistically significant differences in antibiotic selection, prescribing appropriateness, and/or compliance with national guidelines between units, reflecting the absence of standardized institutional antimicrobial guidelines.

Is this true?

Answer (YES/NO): NO